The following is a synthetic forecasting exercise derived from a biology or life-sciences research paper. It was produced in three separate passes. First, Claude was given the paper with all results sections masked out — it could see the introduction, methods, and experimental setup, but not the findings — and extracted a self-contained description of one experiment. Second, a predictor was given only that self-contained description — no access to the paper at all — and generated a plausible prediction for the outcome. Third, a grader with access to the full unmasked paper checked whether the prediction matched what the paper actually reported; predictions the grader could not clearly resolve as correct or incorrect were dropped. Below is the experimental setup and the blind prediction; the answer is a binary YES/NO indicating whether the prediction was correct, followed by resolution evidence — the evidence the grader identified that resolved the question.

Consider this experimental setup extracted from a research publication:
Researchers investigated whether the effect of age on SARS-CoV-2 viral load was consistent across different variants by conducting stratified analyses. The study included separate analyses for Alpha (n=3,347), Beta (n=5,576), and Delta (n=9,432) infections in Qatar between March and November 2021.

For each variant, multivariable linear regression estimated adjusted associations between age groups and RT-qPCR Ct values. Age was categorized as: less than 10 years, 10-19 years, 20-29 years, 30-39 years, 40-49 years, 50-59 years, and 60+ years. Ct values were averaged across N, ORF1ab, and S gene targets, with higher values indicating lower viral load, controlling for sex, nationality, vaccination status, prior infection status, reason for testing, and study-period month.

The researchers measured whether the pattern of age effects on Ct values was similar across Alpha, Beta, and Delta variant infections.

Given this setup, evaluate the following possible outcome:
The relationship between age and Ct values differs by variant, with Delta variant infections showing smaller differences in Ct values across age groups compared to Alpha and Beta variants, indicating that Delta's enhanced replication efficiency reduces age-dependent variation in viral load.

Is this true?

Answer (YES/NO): NO